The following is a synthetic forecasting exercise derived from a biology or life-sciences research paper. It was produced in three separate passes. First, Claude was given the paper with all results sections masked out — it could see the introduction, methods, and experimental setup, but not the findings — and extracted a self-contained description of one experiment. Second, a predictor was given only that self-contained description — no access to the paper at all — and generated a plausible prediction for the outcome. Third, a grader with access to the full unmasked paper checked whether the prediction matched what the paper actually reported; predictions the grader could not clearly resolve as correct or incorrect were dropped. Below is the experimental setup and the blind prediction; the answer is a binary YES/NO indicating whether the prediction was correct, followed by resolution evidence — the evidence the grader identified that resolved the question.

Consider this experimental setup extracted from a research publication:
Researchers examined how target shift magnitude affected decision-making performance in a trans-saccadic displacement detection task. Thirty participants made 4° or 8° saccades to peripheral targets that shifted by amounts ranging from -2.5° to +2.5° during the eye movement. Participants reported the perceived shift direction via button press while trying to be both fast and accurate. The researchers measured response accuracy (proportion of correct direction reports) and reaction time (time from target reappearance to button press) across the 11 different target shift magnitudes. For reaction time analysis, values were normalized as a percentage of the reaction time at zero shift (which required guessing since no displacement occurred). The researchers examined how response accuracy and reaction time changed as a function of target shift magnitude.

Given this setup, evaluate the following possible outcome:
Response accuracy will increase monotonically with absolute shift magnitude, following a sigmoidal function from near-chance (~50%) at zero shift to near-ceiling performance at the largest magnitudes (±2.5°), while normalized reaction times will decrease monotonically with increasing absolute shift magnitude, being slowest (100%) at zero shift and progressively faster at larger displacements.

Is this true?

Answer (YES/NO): NO